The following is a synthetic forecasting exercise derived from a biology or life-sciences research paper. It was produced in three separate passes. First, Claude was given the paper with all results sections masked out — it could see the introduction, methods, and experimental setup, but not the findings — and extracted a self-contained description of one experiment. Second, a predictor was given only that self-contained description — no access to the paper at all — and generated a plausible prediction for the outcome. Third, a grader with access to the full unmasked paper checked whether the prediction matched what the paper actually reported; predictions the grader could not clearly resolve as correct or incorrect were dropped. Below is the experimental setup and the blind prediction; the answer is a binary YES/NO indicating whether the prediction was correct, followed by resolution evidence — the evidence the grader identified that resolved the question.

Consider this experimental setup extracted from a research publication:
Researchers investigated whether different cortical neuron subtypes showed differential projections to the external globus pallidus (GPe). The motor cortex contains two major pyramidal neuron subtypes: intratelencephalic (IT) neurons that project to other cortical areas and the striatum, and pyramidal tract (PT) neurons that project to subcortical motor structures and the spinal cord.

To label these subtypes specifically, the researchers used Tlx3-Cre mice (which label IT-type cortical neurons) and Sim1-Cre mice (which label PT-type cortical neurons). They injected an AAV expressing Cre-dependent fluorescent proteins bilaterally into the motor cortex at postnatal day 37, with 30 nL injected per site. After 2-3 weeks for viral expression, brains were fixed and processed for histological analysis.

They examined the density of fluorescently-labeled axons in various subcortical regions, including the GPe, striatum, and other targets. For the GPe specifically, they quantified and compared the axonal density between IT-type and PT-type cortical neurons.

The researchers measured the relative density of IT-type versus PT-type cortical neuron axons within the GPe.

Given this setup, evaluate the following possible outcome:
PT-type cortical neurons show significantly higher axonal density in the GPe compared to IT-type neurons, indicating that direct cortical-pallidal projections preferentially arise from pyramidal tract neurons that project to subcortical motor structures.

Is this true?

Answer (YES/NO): YES